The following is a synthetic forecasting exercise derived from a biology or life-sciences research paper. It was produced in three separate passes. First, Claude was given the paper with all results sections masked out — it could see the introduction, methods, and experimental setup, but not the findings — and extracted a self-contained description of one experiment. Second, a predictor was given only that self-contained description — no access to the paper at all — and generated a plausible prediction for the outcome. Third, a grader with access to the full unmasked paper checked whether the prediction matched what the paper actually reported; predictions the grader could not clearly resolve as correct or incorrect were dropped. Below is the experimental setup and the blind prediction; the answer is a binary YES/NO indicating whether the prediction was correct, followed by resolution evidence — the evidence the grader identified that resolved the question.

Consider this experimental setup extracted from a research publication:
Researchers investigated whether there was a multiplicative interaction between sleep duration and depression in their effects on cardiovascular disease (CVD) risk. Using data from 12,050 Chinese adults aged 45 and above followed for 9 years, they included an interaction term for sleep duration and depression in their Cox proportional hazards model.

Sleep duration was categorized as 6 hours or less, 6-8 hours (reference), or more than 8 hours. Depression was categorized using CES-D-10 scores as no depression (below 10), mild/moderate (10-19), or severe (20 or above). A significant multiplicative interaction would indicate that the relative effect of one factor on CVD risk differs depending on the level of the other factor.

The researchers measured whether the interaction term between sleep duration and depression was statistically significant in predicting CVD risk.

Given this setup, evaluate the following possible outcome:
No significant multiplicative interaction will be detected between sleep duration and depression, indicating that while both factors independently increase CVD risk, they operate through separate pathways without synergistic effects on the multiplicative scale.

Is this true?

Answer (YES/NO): YES